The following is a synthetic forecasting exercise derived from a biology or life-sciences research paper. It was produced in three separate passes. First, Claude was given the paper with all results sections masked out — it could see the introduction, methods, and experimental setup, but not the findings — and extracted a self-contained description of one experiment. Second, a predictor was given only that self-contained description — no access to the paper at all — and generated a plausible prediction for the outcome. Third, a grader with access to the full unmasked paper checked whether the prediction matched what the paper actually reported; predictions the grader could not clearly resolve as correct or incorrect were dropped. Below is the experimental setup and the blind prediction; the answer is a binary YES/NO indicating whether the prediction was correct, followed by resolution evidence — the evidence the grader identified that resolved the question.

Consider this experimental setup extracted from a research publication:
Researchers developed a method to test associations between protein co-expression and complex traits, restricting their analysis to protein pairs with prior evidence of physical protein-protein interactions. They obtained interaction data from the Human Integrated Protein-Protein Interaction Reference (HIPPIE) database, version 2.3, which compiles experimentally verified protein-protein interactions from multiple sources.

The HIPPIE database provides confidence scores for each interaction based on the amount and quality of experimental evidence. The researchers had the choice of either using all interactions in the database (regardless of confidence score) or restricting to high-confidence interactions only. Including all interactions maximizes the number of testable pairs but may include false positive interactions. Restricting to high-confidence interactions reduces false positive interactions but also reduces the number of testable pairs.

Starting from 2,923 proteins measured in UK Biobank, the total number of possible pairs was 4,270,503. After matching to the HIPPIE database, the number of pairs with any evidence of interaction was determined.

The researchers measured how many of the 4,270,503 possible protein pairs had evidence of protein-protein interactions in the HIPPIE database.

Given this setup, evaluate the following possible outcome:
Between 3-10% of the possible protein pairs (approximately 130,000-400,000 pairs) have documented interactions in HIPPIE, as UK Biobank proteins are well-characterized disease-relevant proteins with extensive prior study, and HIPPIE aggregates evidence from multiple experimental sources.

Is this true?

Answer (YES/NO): NO